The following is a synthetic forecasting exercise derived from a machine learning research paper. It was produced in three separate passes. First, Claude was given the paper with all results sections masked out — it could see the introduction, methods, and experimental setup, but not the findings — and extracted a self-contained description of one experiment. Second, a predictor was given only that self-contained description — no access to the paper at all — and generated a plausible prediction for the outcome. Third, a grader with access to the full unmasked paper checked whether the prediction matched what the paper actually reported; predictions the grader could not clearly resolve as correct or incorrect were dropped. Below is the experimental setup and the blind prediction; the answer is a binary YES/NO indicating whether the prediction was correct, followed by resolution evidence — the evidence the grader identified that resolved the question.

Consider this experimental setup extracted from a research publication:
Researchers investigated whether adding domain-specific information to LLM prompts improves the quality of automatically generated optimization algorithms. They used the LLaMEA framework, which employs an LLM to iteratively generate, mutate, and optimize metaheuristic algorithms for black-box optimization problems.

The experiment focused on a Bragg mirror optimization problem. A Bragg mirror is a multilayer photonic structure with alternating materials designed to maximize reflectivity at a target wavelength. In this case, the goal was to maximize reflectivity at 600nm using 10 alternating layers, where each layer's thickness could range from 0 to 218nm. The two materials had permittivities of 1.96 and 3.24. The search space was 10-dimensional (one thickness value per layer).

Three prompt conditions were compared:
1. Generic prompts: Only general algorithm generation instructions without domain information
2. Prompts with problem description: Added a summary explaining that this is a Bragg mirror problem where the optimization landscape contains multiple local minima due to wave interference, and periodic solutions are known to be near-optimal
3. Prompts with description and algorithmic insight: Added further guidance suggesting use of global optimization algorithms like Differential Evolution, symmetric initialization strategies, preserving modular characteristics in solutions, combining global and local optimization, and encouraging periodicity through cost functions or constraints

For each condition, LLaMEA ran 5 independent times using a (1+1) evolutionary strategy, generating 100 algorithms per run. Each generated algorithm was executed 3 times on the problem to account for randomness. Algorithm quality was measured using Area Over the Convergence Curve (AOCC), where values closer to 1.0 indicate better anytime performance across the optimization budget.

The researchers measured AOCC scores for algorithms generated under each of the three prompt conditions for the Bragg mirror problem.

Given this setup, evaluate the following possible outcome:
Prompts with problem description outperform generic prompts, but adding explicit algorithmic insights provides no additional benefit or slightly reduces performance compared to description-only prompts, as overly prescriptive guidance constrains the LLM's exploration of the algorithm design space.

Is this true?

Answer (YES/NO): NO